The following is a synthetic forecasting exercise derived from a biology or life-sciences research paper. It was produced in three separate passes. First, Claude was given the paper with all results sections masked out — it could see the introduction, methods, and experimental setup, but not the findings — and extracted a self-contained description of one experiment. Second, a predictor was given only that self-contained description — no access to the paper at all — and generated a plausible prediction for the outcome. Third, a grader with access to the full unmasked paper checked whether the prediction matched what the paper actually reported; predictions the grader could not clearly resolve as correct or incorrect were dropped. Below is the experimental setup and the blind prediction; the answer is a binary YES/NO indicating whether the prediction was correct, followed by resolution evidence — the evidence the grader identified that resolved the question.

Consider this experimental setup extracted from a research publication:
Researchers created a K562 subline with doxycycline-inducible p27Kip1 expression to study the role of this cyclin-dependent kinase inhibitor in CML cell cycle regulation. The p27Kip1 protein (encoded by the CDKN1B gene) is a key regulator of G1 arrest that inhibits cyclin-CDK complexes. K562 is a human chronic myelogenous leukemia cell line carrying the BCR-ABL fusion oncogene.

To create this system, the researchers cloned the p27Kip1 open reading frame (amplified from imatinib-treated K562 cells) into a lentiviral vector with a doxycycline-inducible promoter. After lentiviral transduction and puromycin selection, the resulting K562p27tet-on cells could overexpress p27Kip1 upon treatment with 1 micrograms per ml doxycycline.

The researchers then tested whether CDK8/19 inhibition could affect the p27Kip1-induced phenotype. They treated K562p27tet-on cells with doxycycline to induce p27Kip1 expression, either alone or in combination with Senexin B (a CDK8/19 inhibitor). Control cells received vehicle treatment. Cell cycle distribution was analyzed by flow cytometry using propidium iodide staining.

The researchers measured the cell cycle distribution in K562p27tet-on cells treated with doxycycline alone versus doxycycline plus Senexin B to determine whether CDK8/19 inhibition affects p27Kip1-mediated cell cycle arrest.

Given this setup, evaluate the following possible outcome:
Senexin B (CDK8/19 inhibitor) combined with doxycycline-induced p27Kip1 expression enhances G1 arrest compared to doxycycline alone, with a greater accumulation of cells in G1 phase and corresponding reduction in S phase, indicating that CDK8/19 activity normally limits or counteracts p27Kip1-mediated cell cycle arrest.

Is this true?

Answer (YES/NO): NO